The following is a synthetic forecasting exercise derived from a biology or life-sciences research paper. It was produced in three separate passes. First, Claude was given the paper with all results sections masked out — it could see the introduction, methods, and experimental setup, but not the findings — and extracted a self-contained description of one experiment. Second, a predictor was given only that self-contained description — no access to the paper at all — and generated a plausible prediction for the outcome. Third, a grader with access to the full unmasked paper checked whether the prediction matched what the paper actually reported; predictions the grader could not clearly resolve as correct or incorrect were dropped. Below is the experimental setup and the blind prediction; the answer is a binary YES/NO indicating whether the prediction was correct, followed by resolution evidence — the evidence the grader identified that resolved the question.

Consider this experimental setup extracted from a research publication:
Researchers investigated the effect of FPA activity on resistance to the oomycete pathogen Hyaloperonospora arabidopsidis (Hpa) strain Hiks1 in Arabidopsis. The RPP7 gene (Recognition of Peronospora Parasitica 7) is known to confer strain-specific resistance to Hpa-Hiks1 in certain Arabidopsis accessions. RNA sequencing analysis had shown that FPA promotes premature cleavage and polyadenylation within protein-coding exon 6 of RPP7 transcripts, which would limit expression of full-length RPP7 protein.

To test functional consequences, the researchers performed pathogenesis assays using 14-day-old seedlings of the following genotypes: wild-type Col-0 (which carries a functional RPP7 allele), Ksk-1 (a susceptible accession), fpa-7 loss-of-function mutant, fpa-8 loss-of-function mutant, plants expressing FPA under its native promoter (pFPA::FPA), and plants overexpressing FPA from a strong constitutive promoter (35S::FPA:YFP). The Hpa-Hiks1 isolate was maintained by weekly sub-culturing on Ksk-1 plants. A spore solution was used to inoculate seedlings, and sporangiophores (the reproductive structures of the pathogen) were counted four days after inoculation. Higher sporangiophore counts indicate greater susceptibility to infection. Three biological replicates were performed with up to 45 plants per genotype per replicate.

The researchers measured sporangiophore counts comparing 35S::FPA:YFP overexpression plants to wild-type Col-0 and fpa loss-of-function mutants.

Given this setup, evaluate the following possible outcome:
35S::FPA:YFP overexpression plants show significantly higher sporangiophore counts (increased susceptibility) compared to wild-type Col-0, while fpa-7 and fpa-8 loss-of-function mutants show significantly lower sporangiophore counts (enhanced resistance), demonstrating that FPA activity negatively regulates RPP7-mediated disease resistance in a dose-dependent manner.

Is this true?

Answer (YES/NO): NO